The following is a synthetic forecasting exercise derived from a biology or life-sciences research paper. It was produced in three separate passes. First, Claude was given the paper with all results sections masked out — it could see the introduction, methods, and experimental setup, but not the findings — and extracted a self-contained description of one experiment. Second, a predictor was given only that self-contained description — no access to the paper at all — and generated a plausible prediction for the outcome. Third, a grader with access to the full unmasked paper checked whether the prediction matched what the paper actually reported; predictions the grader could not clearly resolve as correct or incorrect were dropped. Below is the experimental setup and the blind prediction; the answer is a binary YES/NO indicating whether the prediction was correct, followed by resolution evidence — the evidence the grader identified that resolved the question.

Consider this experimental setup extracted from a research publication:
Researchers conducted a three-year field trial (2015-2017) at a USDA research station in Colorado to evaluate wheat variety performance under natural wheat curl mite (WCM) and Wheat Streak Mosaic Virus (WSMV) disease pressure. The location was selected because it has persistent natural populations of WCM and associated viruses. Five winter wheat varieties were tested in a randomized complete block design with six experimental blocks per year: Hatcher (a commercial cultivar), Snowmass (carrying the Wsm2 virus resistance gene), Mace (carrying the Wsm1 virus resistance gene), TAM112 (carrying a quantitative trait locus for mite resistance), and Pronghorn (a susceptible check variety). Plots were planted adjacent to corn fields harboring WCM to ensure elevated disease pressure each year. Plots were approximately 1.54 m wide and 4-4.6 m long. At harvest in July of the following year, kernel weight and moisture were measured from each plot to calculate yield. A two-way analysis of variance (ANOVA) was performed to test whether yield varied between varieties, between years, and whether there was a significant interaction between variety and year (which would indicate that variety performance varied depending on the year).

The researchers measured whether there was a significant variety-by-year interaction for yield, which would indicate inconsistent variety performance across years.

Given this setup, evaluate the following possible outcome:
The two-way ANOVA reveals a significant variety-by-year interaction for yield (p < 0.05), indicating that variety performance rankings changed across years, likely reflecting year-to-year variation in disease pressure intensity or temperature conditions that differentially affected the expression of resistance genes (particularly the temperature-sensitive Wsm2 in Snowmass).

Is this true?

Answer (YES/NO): YES